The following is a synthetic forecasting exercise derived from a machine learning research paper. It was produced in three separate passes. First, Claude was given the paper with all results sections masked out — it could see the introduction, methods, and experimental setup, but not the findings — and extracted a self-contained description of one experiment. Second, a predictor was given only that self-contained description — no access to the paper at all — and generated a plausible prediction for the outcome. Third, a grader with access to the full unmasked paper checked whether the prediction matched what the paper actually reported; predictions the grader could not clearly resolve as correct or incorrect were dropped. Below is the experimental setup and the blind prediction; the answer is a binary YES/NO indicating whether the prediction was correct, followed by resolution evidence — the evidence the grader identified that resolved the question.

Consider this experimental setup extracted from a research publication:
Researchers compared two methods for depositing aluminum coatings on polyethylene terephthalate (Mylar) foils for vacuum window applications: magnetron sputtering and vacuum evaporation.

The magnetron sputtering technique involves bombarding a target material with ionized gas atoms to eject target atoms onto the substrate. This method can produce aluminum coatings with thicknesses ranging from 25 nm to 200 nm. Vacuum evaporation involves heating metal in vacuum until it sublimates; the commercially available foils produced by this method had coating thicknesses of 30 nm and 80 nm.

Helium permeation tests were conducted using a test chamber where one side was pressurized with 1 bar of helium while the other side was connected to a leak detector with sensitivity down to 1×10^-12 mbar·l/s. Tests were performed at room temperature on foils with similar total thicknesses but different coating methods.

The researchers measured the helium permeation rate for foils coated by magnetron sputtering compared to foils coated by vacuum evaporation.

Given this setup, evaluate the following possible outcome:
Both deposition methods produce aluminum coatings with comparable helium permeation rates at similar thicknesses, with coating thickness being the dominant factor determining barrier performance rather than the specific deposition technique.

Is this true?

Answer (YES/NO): YES